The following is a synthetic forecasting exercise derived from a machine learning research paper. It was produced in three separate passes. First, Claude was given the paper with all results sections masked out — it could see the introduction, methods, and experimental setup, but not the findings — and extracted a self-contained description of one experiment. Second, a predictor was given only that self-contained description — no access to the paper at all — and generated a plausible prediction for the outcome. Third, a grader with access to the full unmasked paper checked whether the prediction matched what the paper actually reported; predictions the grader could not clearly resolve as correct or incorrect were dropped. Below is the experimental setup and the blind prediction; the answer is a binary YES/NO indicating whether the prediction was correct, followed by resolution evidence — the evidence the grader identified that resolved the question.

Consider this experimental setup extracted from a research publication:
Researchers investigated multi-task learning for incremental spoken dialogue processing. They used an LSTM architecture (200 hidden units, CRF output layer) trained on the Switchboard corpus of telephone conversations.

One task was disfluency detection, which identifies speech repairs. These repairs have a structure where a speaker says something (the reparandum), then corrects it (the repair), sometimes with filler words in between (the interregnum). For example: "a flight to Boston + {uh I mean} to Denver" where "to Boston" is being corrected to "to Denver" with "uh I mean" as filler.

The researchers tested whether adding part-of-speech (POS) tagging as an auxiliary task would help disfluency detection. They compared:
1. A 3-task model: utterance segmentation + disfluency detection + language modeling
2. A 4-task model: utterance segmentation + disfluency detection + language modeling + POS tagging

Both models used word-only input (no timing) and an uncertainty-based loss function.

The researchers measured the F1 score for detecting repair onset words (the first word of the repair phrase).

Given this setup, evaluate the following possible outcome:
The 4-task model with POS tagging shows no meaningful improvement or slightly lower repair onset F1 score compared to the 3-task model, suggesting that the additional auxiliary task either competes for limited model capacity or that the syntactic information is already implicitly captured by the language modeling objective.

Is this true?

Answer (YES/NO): NO